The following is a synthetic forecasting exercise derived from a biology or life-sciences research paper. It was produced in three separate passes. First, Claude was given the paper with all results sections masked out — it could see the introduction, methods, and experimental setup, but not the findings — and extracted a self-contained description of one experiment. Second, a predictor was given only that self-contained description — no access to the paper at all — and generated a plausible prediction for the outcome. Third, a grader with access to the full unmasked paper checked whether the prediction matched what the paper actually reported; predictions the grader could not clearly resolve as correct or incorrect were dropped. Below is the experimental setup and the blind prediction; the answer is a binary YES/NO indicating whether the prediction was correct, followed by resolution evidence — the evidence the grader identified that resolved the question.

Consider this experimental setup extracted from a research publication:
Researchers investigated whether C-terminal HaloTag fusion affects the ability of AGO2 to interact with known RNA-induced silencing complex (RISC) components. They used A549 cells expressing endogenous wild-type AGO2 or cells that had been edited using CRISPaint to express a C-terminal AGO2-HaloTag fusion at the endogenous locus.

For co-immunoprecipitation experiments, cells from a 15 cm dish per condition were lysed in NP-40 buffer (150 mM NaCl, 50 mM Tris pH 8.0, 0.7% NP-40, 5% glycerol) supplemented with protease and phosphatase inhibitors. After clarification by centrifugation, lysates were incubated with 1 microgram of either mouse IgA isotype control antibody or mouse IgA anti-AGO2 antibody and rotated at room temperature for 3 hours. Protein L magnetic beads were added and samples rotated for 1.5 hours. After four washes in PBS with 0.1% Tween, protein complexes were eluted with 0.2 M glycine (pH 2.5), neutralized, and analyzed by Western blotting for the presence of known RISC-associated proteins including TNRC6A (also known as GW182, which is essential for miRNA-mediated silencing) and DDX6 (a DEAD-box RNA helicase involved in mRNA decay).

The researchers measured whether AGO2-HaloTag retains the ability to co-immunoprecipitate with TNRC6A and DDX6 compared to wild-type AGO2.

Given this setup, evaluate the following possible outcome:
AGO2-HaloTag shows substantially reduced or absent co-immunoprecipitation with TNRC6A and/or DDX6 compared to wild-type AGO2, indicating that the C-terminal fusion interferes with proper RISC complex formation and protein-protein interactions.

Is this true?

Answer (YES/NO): YES